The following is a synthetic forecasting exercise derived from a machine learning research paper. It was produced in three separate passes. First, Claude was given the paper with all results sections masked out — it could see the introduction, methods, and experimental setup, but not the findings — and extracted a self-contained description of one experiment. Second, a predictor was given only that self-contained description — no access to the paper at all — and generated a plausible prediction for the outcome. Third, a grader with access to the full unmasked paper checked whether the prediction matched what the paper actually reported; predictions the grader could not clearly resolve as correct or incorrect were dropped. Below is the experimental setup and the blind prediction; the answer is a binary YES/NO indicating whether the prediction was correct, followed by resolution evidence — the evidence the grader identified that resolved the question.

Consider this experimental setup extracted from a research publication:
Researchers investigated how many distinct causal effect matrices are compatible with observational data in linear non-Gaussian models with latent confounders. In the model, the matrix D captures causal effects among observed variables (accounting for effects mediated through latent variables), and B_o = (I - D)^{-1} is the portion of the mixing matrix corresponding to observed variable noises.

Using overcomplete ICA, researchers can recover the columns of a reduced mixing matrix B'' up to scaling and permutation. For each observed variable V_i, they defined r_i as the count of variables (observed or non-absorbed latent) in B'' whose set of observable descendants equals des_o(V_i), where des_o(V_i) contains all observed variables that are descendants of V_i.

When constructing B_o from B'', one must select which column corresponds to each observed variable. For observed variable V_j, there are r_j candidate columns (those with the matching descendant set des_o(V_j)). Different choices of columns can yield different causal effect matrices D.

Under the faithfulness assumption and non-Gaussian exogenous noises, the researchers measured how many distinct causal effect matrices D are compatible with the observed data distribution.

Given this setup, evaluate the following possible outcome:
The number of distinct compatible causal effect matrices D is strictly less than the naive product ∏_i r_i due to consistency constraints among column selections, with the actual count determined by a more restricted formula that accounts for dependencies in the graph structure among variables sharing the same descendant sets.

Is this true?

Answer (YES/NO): NO